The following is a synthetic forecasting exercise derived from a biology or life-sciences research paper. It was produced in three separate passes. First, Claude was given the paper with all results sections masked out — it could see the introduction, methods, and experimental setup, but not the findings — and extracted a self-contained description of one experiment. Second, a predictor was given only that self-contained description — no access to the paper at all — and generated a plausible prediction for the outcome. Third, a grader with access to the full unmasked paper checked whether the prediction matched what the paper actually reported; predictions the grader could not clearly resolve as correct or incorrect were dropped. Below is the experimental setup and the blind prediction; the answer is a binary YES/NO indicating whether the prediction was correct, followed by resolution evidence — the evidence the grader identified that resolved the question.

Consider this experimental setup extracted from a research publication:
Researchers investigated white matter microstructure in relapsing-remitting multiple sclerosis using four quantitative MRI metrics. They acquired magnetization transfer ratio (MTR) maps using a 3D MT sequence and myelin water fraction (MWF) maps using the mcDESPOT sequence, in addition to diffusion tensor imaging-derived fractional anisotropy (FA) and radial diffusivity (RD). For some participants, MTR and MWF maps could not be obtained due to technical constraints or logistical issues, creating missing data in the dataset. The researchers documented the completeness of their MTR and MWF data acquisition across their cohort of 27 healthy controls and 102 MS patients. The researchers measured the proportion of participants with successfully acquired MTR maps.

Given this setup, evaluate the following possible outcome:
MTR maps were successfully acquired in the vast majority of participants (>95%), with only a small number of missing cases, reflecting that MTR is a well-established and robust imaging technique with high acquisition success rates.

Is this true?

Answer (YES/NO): YES